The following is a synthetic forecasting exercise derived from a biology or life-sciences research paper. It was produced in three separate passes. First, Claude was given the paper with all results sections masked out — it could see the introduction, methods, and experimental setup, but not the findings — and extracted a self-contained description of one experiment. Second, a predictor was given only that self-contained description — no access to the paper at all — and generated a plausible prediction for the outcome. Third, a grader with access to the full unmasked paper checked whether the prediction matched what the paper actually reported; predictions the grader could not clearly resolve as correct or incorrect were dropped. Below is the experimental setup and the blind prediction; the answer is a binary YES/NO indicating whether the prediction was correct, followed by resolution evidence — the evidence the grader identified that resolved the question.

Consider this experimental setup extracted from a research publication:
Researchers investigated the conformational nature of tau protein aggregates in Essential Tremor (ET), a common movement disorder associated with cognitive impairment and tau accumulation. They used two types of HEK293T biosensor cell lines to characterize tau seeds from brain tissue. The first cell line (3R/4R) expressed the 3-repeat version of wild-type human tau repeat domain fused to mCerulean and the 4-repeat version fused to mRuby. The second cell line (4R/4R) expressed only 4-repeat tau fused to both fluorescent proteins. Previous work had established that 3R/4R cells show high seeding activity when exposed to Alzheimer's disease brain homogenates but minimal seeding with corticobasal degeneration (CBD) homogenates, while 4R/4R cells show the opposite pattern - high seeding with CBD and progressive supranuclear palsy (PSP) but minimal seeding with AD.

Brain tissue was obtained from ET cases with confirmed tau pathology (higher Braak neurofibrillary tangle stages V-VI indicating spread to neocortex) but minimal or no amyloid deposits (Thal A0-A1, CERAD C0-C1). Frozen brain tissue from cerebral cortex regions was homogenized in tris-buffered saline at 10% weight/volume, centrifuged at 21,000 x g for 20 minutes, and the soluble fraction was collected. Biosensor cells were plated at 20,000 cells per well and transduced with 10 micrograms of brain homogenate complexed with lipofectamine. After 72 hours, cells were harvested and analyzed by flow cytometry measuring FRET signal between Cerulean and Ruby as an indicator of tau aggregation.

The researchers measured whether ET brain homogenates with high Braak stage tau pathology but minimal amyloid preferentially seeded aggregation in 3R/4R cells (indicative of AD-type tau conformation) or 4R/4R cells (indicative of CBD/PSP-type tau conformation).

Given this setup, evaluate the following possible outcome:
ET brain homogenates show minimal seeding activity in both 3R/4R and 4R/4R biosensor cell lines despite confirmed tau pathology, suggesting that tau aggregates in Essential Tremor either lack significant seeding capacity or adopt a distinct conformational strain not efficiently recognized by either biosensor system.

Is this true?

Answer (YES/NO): NO